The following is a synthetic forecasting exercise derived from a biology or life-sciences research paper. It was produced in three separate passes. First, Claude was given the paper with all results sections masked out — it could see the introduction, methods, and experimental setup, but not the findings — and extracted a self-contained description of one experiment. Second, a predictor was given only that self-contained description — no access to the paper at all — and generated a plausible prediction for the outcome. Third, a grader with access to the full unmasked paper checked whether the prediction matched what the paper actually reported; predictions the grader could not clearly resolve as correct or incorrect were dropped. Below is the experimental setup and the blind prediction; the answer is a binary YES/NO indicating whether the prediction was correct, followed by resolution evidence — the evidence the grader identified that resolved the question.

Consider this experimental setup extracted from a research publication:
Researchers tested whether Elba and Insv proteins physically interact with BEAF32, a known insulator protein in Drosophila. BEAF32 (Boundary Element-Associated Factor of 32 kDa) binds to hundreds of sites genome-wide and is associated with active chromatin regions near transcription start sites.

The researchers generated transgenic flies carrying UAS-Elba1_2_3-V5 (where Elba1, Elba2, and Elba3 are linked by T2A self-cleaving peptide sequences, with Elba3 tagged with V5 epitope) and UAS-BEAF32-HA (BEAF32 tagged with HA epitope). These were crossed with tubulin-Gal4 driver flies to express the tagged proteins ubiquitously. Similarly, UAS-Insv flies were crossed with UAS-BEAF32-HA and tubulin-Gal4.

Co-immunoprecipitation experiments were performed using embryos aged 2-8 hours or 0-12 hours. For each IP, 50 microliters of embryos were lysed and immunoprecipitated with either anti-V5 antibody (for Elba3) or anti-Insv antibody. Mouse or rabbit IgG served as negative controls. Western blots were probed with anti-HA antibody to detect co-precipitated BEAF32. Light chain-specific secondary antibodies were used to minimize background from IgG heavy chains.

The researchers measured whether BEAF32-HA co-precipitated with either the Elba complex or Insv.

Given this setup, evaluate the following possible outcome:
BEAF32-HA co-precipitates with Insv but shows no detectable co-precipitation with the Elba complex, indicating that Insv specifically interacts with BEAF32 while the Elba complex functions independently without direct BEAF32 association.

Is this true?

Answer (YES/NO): NO